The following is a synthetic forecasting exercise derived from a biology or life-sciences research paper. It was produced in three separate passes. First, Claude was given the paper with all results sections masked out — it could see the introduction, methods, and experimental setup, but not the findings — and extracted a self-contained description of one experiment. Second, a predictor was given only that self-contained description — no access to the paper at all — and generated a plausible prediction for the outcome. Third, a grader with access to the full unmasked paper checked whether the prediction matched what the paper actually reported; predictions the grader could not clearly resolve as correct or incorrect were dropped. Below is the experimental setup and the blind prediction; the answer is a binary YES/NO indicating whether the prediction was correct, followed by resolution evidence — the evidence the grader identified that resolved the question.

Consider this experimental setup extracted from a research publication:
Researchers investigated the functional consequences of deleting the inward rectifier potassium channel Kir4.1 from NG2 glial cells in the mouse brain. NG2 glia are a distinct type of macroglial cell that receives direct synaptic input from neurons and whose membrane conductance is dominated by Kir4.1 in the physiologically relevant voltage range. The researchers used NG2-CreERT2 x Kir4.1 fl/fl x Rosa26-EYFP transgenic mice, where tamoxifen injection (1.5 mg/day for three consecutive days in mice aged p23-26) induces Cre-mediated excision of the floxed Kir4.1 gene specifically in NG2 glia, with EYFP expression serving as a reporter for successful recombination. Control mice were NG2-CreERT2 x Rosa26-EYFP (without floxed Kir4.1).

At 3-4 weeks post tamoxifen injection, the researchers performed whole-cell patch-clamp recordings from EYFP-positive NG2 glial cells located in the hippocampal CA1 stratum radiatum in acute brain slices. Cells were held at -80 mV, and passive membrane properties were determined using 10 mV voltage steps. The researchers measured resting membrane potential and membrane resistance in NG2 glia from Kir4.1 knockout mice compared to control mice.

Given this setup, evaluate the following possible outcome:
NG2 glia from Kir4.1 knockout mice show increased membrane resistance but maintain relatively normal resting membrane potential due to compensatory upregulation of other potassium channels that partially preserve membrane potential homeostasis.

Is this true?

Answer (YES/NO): NO